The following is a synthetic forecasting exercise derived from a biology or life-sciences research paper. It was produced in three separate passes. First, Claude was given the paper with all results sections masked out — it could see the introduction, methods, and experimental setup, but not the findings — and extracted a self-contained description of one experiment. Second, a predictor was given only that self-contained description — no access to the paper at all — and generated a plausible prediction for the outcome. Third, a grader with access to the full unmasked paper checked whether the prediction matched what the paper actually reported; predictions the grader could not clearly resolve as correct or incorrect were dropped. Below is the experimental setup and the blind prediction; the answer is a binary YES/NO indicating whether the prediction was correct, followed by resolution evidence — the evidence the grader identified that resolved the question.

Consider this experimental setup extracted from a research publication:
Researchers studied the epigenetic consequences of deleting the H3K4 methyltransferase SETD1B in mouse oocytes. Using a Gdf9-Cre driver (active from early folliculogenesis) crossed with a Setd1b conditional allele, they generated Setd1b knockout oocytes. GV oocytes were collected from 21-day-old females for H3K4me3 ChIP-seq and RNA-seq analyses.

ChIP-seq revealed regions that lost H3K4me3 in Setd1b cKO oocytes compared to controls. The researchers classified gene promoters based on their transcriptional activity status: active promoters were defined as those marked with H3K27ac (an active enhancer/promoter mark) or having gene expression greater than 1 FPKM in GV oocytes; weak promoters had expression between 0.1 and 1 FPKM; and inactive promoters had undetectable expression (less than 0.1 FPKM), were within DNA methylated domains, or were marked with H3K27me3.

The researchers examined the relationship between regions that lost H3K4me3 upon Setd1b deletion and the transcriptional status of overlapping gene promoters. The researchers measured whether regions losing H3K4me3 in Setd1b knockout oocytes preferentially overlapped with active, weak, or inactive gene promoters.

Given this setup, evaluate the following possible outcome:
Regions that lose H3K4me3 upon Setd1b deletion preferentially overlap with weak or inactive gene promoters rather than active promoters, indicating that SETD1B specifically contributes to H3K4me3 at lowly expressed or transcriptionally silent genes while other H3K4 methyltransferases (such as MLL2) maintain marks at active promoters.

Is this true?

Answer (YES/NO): NO